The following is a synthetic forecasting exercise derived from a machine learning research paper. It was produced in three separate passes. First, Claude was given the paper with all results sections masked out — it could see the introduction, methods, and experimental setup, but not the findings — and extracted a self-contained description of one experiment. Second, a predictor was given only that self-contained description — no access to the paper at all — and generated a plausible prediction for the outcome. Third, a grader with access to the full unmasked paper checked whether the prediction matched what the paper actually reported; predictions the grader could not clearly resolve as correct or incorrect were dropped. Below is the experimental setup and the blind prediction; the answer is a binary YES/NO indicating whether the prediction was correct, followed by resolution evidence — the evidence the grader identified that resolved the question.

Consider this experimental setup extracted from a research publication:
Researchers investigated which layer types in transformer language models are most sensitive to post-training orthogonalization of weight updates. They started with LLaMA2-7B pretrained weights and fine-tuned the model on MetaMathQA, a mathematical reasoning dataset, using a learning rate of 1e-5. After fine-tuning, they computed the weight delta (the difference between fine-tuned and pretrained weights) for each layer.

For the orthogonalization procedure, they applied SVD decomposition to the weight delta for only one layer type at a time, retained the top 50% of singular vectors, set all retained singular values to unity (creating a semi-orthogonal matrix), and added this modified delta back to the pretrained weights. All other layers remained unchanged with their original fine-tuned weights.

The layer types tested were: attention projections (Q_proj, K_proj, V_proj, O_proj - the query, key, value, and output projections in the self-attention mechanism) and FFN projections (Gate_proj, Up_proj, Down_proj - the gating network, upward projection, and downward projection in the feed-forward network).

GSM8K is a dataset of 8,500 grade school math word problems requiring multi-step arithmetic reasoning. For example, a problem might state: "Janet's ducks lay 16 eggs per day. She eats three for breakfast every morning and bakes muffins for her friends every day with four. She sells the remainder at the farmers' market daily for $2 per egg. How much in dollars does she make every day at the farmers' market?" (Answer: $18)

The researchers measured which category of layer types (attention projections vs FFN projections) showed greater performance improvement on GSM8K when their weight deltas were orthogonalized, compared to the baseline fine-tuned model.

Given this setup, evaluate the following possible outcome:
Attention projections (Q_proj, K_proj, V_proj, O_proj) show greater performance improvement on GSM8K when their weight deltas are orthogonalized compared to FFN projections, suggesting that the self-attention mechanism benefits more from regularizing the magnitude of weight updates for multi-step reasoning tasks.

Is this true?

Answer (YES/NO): NO